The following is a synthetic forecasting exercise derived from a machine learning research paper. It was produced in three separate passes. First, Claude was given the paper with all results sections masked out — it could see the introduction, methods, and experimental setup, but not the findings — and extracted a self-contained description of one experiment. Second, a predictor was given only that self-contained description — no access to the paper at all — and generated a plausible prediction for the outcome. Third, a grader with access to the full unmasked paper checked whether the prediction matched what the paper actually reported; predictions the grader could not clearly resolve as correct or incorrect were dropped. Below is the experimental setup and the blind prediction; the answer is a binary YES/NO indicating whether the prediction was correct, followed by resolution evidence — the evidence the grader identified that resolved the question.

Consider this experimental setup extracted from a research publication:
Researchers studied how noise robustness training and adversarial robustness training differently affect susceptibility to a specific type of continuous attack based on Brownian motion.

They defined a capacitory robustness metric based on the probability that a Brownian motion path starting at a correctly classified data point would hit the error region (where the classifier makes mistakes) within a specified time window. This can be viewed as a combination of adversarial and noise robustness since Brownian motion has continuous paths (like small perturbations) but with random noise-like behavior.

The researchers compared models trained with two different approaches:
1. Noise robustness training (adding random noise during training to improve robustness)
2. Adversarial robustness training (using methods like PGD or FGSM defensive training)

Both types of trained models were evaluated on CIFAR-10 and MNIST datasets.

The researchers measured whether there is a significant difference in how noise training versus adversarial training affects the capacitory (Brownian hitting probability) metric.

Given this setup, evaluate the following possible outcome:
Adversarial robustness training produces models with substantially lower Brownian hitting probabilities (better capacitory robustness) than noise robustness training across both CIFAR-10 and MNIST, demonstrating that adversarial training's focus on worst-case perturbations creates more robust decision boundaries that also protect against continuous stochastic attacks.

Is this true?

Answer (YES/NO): NO